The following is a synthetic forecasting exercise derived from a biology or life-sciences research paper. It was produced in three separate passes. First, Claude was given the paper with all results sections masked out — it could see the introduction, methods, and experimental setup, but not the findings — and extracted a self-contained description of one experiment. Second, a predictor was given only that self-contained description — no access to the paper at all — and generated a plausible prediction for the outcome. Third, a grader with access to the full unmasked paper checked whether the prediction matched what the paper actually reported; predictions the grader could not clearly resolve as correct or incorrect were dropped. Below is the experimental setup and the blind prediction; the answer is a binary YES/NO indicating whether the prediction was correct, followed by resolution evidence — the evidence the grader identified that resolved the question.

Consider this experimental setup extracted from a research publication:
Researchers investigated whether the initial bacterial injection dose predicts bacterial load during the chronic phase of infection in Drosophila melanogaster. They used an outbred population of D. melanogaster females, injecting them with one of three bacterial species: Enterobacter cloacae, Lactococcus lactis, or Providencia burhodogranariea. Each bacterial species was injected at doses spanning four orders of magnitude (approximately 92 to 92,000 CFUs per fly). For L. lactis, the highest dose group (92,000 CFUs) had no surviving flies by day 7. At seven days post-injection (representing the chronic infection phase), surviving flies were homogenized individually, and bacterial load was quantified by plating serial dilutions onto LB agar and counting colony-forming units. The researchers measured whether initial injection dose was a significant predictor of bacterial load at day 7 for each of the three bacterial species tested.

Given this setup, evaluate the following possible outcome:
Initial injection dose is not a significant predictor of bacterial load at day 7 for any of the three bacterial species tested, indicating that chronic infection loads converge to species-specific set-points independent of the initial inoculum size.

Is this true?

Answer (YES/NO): NO